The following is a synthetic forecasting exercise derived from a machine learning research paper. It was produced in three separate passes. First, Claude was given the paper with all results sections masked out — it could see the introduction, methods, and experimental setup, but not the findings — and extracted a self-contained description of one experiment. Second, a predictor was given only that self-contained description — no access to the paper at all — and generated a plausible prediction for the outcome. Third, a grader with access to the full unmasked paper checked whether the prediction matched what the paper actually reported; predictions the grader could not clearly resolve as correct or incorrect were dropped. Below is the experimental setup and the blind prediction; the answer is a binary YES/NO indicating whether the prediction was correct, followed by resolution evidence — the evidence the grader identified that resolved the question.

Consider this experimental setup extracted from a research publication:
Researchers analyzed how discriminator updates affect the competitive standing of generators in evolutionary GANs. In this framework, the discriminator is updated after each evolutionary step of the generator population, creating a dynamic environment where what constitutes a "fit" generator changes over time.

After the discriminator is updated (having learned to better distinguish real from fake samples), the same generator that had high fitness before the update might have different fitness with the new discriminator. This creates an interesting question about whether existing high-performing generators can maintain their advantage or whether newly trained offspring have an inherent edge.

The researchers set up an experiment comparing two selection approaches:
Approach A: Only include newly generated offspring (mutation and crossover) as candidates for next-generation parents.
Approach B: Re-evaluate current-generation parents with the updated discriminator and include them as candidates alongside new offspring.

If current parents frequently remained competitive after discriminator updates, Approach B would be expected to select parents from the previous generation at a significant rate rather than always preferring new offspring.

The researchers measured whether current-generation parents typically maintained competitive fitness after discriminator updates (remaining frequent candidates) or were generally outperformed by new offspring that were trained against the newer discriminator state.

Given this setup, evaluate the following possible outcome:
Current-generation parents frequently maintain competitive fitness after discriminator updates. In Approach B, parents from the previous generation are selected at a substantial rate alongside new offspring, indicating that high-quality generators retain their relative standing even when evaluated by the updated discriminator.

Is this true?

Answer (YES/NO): YES